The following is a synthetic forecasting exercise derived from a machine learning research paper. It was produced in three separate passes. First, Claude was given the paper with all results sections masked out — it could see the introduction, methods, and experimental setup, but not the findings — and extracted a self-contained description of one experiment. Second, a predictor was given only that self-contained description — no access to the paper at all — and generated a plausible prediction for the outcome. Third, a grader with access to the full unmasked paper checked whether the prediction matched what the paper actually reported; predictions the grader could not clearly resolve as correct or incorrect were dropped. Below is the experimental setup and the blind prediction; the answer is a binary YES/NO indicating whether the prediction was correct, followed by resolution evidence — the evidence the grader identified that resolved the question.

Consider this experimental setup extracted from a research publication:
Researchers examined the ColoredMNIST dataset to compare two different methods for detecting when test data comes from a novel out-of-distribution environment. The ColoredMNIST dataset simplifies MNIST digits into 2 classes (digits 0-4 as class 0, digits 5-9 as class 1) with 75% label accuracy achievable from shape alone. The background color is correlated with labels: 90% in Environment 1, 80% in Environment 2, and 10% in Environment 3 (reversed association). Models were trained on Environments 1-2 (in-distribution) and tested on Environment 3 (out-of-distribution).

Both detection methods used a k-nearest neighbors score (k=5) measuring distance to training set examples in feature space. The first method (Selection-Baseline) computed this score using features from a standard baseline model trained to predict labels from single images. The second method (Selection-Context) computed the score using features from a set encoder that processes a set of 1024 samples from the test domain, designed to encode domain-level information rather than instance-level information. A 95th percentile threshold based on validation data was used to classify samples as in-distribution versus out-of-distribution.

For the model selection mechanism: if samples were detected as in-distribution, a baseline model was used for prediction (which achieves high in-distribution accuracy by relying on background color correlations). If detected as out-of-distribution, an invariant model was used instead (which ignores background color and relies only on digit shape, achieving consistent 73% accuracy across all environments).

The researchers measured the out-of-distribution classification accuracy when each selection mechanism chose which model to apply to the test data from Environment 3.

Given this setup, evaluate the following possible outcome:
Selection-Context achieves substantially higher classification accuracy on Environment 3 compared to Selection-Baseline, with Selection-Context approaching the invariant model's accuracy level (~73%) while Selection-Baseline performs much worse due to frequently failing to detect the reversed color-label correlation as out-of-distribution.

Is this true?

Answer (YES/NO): YES